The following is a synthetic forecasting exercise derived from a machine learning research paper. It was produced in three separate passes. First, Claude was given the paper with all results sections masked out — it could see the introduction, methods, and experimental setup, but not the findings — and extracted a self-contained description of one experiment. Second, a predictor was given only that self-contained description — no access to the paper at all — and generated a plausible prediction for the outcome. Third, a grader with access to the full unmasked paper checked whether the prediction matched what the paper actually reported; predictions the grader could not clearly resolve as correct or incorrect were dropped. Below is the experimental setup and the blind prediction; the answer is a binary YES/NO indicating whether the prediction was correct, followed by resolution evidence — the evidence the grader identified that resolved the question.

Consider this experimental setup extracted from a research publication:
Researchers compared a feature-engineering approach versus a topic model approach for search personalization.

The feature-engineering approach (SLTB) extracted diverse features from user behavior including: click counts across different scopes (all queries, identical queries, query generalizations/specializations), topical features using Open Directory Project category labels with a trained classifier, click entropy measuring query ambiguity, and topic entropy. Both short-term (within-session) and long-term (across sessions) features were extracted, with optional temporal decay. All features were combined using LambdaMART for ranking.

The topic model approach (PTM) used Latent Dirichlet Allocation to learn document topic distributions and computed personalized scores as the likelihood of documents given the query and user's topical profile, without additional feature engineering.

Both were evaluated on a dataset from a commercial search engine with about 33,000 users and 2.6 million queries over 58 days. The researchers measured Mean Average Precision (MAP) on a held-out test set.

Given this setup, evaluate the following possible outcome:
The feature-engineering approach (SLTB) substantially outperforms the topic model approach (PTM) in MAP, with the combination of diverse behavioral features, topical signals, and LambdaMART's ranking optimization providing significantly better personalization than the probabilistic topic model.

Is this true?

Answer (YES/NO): YES